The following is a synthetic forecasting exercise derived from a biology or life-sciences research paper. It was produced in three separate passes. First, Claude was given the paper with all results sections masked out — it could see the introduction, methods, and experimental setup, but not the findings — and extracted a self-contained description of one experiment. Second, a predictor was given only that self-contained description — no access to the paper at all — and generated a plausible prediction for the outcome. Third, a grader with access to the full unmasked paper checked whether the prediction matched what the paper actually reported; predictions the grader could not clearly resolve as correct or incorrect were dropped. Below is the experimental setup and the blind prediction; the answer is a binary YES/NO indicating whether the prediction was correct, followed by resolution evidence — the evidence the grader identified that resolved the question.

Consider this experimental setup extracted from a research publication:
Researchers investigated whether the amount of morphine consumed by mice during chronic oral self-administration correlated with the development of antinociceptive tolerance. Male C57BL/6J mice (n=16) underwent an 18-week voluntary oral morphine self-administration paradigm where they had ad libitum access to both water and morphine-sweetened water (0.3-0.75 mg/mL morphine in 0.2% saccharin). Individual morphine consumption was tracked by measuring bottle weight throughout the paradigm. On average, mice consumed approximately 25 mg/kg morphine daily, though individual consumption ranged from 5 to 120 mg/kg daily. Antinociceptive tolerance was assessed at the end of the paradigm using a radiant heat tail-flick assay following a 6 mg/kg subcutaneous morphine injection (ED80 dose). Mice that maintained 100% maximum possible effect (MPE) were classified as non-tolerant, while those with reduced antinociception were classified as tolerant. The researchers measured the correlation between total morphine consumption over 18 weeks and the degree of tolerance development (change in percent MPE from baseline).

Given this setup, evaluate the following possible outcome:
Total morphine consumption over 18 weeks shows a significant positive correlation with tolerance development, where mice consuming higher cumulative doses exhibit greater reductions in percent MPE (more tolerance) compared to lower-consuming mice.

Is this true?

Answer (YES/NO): NO